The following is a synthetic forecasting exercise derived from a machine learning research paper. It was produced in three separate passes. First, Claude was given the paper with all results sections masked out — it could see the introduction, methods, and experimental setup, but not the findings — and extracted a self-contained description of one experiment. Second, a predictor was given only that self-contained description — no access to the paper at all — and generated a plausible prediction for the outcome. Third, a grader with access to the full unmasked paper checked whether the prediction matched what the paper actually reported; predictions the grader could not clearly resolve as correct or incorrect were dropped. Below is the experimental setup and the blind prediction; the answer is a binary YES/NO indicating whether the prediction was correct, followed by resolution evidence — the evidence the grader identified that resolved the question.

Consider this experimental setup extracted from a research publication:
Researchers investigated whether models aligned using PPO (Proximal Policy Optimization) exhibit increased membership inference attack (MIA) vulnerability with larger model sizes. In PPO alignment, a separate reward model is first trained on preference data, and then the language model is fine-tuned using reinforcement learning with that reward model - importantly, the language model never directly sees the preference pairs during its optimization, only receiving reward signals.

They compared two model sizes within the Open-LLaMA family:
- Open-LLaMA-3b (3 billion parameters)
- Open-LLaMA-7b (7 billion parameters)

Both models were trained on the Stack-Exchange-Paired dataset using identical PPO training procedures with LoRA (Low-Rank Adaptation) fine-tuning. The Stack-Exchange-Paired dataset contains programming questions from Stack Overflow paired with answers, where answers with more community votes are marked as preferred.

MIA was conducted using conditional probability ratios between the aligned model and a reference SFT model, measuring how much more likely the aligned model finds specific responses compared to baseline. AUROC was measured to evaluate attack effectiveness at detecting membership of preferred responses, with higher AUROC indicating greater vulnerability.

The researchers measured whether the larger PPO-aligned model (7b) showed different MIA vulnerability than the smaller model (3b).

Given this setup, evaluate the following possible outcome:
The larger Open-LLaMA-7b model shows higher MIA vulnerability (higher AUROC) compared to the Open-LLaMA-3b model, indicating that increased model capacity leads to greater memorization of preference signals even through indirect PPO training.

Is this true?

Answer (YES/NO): NO